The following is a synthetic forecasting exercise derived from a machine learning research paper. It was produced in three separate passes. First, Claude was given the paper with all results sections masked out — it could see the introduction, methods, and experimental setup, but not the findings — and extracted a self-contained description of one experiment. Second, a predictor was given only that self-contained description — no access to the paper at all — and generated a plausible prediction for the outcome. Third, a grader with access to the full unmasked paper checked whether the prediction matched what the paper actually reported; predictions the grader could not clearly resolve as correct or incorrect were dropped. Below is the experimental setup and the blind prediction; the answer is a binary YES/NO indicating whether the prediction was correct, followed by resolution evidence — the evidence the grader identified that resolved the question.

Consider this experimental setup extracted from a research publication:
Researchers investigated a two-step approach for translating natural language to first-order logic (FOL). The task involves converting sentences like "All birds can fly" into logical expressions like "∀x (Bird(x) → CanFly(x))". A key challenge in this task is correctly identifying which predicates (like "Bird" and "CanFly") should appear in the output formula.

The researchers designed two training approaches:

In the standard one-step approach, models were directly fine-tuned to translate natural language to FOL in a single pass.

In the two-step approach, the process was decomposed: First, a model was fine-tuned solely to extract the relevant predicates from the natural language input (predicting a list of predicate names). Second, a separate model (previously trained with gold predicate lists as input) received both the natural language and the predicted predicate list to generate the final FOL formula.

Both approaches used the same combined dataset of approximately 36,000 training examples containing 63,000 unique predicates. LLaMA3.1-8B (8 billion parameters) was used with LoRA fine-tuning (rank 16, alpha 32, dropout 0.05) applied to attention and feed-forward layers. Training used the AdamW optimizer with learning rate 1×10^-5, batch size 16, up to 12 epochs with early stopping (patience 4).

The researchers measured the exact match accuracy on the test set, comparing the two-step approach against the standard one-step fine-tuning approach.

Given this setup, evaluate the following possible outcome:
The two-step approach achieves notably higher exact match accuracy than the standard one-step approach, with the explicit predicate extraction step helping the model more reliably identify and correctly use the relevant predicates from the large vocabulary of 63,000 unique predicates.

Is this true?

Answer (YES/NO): NO